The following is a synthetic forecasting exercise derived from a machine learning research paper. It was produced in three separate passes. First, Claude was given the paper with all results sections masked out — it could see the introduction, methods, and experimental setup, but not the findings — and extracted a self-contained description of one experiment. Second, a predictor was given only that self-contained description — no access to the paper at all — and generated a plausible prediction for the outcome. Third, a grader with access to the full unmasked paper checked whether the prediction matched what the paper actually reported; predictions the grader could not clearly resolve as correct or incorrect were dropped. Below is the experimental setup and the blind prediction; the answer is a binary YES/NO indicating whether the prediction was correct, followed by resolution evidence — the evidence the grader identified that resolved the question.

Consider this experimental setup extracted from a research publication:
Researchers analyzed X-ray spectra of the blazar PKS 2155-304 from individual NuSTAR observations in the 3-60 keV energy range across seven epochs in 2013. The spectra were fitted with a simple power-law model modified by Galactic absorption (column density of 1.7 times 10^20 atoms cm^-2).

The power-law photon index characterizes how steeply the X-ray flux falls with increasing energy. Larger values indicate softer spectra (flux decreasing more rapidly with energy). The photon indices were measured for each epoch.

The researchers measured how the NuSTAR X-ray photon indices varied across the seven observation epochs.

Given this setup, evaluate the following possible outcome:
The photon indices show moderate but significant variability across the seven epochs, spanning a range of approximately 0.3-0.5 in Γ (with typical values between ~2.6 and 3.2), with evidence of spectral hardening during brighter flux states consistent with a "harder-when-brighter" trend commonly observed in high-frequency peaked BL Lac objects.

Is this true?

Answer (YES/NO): NO